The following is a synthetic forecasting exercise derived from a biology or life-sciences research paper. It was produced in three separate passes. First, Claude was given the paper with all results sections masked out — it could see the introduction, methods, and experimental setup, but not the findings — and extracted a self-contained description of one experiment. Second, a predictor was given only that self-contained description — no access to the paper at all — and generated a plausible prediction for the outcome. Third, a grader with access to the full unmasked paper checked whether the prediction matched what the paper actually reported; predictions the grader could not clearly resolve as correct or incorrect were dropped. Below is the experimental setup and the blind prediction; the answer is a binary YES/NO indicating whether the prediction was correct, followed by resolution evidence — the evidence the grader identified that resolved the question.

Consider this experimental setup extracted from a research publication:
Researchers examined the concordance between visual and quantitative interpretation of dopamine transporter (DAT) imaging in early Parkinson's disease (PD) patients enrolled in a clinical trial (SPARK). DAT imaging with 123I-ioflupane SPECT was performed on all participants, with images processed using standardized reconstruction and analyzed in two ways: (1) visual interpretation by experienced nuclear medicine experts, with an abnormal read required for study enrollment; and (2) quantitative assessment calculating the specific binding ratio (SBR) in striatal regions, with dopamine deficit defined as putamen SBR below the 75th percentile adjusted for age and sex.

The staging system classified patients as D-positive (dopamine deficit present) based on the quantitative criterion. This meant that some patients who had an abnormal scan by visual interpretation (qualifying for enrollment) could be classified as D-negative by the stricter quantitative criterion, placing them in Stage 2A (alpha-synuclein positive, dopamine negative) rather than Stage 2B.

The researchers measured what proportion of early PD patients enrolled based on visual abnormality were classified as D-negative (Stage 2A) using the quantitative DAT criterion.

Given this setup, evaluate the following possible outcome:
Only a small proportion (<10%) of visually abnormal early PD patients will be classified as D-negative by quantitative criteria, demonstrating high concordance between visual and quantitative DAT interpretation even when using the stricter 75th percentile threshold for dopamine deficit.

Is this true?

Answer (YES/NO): NO